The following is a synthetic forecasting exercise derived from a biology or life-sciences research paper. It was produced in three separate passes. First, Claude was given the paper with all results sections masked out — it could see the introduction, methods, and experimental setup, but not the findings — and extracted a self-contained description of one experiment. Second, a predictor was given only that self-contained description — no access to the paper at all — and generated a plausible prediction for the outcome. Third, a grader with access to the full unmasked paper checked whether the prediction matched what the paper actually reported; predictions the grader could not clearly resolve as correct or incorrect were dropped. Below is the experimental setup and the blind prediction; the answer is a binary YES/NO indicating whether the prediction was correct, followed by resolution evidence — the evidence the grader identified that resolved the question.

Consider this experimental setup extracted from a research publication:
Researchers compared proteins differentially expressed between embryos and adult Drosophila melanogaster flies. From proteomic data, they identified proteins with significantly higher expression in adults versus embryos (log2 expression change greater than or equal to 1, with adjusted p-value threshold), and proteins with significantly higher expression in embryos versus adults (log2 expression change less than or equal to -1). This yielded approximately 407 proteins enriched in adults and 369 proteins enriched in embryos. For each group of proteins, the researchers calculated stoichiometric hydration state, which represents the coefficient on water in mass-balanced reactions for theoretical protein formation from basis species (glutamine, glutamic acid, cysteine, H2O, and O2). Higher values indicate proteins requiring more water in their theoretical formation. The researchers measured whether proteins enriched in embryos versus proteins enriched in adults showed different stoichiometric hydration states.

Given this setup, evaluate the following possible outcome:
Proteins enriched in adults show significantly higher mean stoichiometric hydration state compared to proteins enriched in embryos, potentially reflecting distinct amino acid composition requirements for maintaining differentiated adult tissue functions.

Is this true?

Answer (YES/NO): NO